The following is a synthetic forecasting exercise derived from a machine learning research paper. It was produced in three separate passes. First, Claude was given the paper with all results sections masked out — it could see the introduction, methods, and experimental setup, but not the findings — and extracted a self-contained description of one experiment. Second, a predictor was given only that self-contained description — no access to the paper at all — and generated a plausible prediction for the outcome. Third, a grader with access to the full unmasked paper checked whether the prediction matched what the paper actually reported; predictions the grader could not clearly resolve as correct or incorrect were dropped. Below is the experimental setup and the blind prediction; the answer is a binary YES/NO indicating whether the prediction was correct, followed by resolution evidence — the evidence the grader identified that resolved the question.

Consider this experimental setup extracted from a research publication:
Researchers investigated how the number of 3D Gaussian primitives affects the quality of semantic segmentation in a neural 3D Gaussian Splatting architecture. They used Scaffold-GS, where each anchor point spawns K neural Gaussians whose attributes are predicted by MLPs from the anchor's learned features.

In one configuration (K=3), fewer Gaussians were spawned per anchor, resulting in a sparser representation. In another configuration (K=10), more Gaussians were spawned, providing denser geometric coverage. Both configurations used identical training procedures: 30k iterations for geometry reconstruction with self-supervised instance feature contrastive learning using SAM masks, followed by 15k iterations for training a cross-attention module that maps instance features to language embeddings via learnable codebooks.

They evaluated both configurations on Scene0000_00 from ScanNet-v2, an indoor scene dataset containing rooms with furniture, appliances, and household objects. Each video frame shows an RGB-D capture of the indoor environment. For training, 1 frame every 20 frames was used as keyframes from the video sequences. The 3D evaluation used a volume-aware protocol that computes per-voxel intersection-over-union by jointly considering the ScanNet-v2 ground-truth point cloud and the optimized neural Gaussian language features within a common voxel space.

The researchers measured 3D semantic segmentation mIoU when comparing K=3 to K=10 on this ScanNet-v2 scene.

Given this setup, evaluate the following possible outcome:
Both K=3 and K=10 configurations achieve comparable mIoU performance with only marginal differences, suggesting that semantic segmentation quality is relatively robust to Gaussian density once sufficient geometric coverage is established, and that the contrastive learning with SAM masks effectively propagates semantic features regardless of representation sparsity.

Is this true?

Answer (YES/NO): NO